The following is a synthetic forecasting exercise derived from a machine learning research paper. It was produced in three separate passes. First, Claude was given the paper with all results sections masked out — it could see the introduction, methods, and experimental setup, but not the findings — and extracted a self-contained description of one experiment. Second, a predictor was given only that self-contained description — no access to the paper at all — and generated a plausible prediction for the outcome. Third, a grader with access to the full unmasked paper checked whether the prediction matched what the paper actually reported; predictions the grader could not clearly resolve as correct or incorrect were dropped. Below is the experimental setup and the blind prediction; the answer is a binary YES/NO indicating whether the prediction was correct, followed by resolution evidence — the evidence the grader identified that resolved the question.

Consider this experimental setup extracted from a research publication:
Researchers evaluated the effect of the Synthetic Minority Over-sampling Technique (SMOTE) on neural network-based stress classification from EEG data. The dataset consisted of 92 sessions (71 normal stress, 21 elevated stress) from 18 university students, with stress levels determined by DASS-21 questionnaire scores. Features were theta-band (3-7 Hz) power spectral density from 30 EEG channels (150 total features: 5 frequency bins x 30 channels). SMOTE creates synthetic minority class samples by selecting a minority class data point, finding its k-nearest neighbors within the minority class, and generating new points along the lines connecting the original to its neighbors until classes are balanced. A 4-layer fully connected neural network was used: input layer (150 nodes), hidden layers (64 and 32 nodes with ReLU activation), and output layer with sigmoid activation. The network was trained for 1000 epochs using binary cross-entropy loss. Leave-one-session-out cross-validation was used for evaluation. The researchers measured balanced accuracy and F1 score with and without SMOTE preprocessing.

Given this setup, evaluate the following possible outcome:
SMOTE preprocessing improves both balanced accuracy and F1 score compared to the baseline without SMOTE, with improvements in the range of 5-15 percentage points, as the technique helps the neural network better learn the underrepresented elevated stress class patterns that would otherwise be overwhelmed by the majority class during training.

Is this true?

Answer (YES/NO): NO